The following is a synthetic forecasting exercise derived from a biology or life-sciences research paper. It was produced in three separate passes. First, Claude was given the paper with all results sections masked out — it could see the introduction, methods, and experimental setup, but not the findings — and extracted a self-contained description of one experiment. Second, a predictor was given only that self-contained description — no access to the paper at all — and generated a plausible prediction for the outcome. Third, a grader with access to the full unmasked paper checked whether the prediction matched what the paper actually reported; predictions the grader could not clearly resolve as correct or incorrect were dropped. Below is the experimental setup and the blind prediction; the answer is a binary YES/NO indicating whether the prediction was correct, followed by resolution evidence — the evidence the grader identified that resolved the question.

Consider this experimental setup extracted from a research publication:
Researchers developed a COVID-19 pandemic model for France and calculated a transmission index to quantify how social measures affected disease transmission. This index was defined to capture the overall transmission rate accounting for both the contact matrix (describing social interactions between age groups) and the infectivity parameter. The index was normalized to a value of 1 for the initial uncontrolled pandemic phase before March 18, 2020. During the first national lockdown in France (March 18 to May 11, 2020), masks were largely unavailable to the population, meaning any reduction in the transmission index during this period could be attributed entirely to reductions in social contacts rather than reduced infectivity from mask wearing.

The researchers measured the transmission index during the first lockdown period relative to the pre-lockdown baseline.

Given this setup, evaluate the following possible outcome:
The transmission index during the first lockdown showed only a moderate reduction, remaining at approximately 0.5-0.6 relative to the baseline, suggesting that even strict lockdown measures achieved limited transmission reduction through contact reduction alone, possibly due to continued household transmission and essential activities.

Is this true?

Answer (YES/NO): NO